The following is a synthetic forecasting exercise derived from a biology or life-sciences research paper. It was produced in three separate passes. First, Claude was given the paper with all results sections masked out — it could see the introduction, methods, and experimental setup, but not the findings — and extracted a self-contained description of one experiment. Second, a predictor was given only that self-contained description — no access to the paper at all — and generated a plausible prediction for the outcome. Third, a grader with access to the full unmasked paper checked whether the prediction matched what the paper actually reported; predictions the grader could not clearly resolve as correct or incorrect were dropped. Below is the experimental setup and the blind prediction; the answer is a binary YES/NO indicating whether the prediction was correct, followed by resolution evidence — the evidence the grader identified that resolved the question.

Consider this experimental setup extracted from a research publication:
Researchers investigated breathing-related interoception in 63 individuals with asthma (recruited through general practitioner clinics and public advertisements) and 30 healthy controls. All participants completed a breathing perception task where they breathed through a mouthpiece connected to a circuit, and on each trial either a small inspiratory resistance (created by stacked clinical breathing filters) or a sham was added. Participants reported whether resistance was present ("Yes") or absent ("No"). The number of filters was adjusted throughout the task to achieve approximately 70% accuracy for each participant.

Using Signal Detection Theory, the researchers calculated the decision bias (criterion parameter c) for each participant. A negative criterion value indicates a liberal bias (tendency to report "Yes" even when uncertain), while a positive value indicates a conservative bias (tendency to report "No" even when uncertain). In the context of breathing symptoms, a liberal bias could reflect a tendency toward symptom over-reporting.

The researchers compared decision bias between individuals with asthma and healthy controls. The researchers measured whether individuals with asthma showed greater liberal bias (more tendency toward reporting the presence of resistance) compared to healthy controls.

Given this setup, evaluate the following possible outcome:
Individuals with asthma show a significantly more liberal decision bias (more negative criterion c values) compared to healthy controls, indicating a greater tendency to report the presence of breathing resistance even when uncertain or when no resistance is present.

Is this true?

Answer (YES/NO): NO